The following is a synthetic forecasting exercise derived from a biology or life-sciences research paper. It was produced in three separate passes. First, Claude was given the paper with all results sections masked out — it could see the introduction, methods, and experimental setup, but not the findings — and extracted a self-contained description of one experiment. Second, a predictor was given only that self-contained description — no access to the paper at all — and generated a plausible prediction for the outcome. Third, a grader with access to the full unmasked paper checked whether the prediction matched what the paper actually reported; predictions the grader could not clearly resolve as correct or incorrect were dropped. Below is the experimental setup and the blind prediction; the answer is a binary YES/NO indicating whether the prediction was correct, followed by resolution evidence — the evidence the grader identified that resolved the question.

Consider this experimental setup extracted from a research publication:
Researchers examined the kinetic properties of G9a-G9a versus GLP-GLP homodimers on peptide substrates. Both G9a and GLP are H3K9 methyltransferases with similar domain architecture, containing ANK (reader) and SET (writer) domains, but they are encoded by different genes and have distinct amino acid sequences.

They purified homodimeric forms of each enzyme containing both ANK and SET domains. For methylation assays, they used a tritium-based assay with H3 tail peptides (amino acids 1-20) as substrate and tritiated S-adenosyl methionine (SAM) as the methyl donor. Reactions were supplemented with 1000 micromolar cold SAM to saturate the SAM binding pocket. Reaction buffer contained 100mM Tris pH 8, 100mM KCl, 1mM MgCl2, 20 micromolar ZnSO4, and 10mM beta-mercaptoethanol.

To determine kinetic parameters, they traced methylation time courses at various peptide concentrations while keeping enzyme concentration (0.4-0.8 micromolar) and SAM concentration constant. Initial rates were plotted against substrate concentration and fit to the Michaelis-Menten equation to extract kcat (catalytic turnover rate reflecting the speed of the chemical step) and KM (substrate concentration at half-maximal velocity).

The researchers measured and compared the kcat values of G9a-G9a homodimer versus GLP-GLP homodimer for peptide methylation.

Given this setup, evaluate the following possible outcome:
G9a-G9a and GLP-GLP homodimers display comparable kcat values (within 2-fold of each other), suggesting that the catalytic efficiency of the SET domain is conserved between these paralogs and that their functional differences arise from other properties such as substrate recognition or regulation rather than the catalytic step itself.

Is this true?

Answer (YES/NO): NO